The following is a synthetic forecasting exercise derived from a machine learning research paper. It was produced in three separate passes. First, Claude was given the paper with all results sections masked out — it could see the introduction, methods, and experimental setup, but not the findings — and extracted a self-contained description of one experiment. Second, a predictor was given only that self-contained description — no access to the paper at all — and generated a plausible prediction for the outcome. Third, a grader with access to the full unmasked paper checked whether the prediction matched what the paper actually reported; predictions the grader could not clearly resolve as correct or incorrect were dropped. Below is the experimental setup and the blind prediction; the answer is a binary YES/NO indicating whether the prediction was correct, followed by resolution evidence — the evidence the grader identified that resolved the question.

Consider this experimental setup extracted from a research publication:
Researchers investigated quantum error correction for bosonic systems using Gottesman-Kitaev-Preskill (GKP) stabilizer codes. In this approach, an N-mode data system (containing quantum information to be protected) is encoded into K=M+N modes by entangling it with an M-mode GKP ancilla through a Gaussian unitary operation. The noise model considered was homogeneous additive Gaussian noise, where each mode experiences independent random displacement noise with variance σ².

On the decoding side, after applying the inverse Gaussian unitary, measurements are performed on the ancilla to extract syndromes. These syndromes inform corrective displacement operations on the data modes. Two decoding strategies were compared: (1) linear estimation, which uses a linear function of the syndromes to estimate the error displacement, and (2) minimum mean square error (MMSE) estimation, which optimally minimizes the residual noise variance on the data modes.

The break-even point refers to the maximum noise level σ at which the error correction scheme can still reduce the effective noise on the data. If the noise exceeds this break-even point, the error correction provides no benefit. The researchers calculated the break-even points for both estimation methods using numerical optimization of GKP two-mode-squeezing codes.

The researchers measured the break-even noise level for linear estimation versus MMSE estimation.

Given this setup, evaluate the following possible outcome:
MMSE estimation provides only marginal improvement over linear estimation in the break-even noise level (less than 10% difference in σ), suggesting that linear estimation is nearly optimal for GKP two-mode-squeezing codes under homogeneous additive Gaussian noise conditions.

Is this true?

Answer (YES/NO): NO